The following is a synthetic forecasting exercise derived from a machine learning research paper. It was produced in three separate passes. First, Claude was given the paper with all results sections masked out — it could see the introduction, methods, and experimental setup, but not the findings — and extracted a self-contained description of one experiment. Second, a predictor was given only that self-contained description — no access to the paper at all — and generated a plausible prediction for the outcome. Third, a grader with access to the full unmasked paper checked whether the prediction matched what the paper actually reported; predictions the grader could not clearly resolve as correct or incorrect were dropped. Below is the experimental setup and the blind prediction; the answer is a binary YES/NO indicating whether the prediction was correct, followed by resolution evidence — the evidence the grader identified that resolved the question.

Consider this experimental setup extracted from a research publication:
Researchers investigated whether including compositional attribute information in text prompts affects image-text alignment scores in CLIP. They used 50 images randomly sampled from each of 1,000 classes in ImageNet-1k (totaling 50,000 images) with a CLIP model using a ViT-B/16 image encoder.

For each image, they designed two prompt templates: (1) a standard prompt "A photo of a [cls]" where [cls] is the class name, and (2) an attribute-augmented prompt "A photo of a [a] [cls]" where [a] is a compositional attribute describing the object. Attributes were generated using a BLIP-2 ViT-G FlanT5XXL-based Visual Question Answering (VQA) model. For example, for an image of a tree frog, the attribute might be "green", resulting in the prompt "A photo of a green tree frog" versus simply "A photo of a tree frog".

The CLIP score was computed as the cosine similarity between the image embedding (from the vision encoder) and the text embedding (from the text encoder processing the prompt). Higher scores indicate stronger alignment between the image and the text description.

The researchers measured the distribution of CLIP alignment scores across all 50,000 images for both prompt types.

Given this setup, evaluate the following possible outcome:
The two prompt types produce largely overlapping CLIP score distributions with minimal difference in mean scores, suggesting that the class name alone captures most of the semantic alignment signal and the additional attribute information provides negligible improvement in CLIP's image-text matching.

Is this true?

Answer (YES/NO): NO